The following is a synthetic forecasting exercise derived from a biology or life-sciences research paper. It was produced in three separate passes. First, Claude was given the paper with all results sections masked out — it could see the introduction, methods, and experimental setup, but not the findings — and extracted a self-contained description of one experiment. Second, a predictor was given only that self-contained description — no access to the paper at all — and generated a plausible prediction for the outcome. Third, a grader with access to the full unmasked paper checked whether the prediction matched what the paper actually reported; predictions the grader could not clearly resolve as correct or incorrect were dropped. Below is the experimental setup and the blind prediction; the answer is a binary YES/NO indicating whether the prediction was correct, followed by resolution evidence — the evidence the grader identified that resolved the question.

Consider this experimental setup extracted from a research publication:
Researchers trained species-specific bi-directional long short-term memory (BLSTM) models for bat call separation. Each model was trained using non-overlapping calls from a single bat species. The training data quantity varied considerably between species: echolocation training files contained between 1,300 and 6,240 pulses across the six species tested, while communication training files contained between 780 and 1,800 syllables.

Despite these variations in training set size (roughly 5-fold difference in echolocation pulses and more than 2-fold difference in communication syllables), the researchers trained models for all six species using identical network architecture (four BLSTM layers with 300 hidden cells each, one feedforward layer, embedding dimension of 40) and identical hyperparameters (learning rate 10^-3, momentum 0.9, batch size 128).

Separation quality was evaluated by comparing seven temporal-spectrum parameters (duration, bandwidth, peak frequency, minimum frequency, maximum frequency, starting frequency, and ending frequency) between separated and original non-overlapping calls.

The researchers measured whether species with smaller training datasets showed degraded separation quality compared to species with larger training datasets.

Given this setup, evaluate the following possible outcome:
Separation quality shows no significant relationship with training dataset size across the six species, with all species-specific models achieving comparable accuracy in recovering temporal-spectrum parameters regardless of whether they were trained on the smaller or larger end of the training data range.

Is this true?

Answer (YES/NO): YES